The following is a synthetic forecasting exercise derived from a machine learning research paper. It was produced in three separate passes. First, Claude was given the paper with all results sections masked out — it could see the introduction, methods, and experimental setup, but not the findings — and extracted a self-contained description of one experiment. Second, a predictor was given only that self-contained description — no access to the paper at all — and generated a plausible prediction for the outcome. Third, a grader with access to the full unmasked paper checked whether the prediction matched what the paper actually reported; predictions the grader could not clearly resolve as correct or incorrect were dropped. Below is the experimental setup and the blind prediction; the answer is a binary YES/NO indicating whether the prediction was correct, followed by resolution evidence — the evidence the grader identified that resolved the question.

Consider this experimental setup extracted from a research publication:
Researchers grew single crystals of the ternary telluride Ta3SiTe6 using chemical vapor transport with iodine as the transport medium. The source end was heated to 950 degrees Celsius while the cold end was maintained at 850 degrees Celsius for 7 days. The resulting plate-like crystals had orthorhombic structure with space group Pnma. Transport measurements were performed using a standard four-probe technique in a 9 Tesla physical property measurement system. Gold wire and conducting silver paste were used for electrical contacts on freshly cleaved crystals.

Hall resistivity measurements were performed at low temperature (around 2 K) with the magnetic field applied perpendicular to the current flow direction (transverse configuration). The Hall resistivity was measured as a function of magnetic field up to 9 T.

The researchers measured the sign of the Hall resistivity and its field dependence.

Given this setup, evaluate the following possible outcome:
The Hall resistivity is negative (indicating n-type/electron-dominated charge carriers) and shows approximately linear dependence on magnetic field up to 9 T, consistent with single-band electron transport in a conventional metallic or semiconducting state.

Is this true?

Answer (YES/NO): NO